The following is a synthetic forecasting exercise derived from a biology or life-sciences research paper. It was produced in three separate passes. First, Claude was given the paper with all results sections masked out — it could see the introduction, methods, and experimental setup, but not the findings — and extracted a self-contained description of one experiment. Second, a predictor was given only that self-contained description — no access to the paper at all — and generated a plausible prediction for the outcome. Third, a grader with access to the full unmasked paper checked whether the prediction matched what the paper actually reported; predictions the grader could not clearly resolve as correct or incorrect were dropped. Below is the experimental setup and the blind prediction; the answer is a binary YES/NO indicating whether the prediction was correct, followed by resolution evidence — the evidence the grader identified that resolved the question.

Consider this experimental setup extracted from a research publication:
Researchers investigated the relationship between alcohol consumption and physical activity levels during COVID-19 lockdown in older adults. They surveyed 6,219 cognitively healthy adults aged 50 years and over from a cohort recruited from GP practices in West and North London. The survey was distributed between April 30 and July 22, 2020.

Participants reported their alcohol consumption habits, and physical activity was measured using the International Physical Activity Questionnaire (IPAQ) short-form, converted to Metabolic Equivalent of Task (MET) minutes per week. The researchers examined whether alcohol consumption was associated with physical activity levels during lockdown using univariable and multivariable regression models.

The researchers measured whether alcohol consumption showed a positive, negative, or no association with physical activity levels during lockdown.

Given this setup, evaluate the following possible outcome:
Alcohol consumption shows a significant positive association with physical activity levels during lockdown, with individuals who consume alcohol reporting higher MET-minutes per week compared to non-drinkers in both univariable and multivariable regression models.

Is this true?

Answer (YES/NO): NO